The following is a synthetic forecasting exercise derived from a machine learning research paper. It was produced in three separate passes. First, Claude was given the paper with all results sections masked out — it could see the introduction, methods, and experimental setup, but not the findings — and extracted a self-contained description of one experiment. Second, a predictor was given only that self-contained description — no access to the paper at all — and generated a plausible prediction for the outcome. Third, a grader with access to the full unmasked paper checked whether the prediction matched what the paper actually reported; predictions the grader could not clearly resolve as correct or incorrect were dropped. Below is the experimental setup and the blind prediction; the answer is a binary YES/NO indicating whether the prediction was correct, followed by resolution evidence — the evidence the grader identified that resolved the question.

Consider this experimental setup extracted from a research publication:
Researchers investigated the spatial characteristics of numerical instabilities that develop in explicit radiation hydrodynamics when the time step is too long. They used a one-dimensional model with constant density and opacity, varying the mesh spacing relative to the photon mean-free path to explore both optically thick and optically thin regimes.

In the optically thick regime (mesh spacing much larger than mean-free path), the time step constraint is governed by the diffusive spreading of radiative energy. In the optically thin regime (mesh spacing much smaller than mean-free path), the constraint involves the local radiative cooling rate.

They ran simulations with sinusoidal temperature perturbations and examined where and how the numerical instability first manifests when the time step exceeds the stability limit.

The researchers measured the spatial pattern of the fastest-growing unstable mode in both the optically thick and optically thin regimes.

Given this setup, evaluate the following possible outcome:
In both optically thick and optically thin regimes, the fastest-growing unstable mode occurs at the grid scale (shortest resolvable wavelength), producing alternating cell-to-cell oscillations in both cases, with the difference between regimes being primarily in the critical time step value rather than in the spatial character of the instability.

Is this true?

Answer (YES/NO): NO